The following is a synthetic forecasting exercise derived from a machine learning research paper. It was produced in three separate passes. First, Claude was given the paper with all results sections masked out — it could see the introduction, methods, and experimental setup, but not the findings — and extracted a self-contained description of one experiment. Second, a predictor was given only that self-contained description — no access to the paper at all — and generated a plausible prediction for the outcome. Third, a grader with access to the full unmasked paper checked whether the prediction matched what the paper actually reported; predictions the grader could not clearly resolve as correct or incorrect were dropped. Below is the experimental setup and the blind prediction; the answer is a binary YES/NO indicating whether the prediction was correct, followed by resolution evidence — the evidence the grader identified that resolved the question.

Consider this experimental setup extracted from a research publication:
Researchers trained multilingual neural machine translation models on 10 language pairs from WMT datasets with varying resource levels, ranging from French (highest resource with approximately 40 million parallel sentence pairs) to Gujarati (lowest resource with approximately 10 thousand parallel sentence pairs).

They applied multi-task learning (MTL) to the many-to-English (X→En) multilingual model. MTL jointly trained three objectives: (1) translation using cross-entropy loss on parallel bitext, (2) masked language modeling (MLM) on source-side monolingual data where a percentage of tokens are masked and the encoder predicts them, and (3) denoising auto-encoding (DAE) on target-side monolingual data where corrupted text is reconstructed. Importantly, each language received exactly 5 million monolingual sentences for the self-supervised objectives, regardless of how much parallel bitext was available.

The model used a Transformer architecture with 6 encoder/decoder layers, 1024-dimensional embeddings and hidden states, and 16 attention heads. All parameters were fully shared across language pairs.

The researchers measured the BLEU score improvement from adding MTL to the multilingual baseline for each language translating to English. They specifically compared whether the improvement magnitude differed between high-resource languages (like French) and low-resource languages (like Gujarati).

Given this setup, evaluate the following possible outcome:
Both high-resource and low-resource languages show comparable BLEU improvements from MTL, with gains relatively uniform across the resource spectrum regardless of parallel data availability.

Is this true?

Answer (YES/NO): NO